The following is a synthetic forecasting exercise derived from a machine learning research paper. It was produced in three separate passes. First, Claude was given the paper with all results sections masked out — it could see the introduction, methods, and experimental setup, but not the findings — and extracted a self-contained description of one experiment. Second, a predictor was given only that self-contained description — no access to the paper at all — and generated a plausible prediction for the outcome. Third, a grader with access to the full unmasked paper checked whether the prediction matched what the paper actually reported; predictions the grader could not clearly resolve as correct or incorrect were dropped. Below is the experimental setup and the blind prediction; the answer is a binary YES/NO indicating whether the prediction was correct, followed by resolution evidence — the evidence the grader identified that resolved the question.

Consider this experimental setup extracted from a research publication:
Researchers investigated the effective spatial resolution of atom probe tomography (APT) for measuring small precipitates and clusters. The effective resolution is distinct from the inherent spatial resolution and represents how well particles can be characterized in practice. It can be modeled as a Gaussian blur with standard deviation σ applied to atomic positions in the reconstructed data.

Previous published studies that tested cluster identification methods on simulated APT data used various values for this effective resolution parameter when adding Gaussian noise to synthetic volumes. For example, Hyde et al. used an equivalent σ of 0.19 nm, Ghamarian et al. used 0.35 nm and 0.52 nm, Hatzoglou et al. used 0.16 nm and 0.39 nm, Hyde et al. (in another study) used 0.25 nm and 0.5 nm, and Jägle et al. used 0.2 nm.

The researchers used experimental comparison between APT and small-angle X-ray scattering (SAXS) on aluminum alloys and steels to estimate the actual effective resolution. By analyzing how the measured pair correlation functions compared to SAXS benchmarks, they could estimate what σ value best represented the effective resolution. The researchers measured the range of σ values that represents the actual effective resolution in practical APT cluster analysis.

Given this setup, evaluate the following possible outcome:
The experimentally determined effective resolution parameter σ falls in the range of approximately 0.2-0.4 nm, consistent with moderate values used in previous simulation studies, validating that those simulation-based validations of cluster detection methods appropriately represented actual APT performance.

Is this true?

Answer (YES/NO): NO